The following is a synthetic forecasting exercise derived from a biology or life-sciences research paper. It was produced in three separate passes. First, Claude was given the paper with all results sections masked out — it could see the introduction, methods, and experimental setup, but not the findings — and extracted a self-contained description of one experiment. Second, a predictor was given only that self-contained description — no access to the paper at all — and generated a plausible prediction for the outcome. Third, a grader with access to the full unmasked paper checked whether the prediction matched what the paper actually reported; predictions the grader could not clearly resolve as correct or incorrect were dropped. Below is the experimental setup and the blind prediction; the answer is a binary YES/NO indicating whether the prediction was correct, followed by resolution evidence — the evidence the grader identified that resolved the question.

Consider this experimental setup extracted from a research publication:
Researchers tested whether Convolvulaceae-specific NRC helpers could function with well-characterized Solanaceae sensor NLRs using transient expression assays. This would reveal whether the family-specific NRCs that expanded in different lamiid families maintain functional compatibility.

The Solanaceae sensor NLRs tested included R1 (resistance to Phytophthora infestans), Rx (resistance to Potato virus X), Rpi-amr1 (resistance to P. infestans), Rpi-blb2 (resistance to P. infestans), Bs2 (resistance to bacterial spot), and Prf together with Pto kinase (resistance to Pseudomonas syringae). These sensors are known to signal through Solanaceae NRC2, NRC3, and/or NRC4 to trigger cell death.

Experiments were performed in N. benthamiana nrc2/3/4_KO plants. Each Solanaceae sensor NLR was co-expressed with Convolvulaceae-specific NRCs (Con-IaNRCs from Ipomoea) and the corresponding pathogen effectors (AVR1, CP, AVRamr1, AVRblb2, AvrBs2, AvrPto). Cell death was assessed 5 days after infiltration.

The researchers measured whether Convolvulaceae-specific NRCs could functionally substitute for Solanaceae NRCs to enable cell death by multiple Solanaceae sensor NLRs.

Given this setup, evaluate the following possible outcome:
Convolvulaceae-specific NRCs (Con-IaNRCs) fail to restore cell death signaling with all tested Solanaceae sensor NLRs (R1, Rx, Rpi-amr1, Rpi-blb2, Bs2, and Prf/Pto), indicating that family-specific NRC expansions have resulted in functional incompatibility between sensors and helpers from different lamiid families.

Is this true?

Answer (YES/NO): NO